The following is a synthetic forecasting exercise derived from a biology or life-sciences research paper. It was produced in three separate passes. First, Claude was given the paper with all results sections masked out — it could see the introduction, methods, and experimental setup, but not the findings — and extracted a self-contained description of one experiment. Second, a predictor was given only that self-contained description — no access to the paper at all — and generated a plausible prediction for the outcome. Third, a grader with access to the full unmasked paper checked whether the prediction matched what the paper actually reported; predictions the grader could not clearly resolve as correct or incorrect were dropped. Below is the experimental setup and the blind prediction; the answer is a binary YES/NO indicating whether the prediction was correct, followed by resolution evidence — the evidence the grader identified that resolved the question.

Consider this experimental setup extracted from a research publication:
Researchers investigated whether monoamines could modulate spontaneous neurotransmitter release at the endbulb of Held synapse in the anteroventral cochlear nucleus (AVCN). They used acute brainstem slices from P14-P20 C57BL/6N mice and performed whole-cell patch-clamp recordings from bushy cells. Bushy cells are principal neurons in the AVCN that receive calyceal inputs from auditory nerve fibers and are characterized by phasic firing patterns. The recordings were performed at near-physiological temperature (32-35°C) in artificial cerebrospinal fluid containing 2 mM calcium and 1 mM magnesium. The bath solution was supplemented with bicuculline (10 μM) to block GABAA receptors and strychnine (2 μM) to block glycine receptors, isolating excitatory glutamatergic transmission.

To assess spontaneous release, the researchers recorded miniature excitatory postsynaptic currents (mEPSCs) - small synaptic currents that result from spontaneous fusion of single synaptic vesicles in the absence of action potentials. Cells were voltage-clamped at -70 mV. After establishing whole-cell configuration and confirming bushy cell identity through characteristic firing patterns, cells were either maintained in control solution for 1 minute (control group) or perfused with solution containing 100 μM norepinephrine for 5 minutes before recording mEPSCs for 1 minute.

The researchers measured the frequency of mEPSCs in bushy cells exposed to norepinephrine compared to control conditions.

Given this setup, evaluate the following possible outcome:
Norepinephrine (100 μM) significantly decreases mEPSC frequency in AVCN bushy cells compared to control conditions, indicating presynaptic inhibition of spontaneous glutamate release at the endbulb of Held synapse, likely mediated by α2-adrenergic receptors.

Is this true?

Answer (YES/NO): NO